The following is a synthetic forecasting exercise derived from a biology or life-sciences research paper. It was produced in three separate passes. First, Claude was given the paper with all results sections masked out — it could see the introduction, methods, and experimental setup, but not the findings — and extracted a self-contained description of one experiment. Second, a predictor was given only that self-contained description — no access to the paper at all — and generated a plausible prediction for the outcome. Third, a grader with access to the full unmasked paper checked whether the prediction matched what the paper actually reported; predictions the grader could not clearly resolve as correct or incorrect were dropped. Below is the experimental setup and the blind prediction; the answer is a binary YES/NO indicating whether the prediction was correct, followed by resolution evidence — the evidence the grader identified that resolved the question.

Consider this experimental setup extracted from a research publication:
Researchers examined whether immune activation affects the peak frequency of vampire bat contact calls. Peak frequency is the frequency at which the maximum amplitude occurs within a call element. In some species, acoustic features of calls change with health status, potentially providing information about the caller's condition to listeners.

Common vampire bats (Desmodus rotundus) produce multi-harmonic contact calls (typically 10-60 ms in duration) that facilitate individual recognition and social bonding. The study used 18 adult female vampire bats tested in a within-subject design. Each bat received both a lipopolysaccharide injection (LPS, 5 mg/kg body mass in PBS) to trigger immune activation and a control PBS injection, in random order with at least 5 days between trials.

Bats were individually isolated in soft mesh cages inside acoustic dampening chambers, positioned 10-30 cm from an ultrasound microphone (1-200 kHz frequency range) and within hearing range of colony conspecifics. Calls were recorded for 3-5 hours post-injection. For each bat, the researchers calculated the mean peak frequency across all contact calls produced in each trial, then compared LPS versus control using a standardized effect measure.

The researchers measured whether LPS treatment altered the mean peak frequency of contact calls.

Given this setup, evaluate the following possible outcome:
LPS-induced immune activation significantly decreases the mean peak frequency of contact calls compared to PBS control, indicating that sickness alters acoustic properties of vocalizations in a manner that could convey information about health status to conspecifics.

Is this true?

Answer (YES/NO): NO